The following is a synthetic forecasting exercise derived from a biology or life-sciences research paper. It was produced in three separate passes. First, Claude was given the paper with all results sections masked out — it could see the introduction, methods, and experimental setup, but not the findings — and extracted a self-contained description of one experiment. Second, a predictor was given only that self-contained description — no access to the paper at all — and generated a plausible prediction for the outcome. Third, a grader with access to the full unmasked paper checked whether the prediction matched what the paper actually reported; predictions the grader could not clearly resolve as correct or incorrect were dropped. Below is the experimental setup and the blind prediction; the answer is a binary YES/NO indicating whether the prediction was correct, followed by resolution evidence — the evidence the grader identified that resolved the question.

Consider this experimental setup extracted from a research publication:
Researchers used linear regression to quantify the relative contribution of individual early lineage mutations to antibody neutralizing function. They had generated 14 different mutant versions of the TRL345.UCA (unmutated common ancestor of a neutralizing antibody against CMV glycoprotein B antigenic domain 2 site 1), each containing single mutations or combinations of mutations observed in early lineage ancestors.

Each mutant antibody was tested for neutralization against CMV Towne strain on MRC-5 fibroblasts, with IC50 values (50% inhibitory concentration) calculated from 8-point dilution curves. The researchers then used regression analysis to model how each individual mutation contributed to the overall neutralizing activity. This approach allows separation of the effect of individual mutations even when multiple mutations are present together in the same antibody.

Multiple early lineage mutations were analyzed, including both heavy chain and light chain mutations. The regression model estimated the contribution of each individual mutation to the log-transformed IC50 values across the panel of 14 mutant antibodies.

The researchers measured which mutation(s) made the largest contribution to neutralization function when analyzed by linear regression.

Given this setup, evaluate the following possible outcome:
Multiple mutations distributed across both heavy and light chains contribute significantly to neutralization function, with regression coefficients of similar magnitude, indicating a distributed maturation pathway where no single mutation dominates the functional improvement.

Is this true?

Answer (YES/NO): NO